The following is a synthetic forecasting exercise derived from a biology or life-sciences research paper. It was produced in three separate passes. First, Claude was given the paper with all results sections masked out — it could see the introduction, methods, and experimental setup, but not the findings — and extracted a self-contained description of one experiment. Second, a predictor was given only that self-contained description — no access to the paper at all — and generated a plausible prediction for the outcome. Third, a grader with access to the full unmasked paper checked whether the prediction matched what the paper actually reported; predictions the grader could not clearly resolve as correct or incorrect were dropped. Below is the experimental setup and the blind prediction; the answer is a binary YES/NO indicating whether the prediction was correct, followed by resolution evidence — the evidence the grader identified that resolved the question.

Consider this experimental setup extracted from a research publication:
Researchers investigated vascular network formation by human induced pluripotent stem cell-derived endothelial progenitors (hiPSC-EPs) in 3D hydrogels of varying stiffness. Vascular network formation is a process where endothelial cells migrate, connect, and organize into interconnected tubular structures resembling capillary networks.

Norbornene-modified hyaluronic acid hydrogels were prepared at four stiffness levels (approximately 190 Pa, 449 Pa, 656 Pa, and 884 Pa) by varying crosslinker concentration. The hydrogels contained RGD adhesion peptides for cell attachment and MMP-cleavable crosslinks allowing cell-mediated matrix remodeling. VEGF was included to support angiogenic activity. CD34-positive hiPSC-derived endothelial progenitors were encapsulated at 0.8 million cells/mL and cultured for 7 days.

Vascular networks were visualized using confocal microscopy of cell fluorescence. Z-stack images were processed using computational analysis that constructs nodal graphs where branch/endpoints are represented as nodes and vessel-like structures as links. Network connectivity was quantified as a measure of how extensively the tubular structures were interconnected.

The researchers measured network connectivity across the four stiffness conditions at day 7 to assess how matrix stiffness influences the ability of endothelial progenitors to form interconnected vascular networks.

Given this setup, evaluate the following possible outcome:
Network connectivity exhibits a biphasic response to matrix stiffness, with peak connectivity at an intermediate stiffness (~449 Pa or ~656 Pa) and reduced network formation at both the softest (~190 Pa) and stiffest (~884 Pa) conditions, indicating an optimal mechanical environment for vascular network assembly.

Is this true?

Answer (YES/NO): NO